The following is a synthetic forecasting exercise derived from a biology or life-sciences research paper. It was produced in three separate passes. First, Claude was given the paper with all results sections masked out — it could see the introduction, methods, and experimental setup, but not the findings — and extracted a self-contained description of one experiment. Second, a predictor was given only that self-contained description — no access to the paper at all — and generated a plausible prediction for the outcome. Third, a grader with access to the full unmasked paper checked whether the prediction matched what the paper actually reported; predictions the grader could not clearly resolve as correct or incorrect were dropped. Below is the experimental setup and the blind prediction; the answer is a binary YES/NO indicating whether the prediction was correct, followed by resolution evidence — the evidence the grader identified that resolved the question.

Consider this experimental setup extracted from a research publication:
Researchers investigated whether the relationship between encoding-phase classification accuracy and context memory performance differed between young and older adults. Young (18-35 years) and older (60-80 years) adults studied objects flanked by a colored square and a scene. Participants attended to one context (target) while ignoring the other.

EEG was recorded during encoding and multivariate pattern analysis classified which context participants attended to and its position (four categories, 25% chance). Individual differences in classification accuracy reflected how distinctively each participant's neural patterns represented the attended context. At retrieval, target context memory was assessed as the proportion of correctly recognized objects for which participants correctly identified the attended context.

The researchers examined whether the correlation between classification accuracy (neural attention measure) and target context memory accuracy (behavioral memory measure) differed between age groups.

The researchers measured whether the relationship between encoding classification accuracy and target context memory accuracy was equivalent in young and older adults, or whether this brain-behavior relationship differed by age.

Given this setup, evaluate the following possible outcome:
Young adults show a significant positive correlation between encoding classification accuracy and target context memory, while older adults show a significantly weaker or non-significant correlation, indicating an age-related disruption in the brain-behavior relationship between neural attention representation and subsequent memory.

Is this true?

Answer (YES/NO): NO